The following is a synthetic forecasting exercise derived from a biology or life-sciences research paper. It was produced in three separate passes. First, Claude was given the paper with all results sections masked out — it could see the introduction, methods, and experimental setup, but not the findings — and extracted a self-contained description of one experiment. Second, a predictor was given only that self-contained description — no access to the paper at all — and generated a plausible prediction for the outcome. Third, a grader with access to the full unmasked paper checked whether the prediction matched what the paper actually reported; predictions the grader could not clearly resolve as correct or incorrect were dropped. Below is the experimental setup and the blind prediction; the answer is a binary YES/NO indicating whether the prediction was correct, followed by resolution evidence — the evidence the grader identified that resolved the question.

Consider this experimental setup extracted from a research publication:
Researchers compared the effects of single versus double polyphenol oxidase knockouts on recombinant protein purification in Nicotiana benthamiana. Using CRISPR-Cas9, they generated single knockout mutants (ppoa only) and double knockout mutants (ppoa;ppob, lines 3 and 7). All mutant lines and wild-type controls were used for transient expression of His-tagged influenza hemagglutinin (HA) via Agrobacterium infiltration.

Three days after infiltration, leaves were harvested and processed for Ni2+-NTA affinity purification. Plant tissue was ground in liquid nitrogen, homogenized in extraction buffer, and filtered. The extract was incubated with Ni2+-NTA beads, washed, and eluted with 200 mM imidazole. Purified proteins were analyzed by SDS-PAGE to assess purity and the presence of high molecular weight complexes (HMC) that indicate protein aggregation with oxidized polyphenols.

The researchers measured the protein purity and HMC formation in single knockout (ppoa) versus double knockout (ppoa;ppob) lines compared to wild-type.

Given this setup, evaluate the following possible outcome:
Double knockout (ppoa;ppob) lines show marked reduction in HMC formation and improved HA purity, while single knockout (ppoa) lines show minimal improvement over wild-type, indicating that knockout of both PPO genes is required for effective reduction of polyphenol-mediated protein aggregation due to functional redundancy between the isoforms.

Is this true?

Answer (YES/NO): NO